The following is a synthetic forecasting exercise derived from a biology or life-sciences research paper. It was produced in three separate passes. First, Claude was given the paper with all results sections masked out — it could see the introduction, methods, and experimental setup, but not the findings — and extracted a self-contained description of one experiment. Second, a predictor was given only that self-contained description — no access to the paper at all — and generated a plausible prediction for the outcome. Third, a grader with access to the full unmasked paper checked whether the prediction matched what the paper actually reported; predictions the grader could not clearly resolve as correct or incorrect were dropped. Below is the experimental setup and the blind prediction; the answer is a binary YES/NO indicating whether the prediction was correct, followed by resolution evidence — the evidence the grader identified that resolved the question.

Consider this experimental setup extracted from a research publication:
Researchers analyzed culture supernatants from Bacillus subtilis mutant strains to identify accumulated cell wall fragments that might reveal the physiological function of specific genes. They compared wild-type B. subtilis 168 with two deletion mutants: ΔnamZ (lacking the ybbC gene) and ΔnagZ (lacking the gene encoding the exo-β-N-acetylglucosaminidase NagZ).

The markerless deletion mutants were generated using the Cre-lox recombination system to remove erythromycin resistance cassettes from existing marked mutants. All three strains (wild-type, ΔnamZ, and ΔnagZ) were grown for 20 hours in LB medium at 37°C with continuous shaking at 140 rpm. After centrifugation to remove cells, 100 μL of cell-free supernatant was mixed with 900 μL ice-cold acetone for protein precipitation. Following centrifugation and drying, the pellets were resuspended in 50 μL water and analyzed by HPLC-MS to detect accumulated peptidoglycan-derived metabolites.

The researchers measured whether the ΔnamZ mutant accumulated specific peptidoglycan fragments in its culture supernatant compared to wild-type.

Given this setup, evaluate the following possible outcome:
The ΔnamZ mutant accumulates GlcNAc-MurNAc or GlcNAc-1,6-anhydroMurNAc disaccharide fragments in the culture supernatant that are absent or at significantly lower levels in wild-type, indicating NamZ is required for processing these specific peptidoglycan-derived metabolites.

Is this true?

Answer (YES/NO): NO